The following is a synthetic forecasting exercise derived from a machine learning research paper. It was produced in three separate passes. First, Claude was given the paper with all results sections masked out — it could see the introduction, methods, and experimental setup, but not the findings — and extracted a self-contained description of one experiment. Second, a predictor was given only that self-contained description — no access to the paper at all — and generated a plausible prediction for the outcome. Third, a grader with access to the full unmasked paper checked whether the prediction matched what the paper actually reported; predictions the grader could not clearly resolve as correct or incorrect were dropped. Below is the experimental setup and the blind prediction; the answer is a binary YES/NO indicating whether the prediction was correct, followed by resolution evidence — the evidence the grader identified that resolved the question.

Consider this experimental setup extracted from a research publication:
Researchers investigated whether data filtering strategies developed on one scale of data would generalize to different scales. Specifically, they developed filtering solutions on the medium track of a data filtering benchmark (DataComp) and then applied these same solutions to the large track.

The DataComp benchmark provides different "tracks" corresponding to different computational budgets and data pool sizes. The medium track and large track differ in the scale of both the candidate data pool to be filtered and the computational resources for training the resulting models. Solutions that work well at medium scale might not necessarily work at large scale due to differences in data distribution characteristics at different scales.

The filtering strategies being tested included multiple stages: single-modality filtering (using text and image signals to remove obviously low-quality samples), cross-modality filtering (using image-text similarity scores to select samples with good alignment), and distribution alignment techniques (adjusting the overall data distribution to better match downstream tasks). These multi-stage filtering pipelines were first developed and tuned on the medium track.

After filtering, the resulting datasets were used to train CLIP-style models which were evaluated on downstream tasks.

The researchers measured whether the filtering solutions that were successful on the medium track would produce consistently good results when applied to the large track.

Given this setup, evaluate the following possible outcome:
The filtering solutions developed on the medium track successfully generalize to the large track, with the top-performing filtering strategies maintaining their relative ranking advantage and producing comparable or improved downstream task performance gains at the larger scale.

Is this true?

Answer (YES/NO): NO